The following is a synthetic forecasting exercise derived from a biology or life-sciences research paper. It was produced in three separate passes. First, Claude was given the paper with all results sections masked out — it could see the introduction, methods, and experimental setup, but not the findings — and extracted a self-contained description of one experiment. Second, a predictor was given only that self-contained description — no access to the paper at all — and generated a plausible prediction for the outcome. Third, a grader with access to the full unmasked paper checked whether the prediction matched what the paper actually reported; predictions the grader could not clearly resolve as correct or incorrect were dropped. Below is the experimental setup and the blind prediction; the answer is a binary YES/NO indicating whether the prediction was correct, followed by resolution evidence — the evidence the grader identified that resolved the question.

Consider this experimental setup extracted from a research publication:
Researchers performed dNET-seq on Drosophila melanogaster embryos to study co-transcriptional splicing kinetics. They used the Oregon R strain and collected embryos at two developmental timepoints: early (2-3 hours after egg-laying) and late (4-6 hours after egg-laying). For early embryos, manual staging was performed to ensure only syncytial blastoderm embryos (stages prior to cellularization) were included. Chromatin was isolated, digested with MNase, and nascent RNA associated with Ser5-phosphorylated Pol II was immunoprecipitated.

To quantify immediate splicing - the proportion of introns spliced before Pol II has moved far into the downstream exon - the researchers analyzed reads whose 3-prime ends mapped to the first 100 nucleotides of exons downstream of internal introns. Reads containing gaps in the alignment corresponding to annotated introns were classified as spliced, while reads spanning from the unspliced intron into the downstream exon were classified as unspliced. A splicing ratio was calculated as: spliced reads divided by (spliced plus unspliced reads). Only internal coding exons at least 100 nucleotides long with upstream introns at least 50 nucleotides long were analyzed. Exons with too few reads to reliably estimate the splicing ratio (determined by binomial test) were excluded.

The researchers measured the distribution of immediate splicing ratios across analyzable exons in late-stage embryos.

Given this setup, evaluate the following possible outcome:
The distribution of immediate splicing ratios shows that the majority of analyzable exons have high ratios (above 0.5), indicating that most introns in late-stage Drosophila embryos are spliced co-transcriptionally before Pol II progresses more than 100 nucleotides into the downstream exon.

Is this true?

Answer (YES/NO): NO